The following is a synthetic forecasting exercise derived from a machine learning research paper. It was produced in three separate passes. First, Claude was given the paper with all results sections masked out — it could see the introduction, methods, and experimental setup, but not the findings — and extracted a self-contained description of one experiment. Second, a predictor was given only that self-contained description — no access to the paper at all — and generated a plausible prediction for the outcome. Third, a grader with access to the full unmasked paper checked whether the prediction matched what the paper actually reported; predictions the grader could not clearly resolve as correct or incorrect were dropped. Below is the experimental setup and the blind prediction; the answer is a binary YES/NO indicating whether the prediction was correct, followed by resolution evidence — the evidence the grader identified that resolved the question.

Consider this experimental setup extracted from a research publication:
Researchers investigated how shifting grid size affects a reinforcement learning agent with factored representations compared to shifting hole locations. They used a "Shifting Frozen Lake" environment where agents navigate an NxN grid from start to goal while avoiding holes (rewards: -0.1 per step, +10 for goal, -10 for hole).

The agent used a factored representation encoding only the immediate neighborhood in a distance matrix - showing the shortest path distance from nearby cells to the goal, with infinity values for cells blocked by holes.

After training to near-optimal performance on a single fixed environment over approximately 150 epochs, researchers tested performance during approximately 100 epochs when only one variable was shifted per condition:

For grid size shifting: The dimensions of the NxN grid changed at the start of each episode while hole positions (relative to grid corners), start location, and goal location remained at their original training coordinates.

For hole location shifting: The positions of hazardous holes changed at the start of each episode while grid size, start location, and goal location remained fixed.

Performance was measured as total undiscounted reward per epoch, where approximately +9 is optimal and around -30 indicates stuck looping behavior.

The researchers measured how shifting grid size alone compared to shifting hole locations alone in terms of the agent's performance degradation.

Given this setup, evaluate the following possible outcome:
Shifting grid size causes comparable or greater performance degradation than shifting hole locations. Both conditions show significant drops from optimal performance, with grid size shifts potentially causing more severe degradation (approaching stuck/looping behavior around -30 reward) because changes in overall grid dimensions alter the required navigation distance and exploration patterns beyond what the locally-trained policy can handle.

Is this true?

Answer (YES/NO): NO